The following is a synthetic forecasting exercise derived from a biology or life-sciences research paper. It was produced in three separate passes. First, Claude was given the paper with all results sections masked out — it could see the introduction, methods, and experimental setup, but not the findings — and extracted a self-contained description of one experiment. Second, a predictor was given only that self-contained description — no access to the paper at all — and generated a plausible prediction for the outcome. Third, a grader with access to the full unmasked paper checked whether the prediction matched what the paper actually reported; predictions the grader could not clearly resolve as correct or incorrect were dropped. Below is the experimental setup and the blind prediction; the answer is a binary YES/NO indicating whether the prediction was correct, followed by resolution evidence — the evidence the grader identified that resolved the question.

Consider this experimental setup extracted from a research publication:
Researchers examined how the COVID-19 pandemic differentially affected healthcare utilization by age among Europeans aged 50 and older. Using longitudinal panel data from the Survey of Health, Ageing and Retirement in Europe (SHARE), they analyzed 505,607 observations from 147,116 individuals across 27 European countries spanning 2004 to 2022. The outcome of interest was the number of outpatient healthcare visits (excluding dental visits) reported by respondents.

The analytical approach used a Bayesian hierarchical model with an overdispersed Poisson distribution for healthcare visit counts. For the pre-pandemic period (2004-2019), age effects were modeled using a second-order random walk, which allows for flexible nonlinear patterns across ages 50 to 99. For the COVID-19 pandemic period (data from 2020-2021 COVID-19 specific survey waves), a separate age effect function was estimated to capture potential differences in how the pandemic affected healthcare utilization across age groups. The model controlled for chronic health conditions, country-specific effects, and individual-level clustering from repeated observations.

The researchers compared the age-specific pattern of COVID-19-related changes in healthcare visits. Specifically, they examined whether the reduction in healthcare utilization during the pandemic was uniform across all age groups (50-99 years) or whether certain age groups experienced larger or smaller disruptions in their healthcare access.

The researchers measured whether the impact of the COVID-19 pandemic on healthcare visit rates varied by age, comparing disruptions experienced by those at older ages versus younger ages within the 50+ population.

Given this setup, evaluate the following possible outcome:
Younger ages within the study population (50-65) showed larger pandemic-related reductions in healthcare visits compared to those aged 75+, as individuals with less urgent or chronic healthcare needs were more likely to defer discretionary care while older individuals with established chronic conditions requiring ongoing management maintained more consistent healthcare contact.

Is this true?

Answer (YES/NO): NO